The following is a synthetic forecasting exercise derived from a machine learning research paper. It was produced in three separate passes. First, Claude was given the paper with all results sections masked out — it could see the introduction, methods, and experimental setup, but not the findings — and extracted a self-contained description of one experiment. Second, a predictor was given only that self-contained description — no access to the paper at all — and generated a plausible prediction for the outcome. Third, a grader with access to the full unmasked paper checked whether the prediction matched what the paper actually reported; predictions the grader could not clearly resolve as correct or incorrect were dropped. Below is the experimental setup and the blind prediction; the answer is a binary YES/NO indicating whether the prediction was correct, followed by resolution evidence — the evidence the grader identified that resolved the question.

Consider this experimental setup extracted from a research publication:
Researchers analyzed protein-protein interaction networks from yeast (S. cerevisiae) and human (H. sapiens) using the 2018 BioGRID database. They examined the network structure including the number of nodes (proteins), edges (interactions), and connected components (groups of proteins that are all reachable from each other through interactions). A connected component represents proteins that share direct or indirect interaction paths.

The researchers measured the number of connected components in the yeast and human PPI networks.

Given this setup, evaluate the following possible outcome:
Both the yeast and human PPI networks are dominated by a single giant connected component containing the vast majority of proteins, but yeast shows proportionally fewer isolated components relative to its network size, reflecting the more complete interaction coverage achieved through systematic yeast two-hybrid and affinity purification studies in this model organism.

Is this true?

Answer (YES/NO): NO